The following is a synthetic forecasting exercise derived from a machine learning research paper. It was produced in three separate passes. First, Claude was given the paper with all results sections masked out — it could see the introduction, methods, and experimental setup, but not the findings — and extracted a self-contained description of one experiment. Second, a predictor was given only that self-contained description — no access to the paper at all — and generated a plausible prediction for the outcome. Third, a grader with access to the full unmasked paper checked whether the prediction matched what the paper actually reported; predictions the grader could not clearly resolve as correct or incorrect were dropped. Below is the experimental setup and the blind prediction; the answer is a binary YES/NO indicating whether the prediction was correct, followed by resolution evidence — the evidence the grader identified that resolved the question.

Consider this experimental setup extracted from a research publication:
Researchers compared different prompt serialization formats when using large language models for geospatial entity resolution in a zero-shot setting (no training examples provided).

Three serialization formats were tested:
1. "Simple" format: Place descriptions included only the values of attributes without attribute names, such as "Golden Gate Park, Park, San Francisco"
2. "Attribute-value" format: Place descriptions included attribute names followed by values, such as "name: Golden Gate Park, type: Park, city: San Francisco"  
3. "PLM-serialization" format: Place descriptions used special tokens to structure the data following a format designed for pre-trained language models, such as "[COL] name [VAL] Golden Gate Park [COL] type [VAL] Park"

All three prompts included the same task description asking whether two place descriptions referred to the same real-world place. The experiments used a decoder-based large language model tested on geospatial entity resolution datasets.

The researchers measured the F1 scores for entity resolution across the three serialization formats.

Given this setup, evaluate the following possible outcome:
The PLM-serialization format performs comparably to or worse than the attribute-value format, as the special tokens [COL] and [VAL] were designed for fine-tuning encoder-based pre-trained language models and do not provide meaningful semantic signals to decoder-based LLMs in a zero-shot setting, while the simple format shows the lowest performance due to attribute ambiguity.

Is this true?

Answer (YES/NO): NO